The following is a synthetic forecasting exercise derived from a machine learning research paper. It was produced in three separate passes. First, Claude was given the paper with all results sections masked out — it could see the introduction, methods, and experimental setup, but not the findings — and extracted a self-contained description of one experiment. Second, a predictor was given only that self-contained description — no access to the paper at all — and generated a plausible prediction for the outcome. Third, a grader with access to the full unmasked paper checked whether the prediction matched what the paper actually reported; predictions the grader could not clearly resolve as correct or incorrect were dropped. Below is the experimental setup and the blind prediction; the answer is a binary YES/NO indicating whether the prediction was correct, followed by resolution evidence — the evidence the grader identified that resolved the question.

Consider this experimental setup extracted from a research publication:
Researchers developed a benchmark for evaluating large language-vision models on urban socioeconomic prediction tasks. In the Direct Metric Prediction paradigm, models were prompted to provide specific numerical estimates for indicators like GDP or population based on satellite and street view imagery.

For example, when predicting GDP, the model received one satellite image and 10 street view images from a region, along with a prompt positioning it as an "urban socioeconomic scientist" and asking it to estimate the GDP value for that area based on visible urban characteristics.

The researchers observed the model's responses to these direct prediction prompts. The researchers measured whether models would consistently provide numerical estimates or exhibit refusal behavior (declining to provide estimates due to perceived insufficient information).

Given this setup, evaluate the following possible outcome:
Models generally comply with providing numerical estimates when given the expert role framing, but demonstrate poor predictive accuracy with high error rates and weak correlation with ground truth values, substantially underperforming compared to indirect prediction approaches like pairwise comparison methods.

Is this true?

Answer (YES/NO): NO